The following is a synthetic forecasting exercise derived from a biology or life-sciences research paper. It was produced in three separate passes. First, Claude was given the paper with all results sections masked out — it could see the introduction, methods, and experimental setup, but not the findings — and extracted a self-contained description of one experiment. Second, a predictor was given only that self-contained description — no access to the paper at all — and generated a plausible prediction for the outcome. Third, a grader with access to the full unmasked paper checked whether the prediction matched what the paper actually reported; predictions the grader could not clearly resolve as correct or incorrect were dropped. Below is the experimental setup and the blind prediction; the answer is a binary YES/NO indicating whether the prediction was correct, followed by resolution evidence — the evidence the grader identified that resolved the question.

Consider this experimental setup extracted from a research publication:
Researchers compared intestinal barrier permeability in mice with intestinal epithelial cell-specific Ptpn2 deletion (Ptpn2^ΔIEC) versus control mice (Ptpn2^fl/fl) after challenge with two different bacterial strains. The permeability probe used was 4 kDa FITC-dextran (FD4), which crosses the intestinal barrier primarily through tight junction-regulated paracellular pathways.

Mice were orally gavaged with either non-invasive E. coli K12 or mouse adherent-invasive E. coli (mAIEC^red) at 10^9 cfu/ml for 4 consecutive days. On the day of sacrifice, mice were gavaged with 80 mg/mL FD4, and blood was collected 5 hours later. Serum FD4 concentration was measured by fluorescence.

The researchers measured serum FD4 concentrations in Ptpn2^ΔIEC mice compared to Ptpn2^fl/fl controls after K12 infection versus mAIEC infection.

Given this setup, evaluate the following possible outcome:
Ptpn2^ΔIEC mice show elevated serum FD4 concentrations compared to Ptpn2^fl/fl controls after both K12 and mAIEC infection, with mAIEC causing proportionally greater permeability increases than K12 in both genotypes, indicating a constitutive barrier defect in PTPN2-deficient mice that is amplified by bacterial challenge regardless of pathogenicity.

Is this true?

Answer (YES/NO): NO